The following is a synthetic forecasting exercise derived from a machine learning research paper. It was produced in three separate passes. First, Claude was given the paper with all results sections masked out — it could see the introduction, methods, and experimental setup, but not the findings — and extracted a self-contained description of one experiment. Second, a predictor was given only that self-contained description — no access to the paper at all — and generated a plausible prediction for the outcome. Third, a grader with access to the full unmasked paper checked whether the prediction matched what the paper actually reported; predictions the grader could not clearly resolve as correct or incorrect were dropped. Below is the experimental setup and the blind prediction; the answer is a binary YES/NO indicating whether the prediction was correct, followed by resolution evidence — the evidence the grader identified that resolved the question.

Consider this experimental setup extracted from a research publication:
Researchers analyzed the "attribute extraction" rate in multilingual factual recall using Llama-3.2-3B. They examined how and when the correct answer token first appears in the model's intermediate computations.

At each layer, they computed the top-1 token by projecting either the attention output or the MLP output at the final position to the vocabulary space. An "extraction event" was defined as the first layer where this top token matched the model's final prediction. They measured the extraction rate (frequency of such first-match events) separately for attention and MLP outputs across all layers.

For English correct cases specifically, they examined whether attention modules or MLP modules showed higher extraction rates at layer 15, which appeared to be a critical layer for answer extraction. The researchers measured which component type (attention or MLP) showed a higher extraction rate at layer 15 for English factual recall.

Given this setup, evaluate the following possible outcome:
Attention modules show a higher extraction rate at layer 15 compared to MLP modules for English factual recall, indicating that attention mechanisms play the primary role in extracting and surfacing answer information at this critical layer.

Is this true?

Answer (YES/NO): YES